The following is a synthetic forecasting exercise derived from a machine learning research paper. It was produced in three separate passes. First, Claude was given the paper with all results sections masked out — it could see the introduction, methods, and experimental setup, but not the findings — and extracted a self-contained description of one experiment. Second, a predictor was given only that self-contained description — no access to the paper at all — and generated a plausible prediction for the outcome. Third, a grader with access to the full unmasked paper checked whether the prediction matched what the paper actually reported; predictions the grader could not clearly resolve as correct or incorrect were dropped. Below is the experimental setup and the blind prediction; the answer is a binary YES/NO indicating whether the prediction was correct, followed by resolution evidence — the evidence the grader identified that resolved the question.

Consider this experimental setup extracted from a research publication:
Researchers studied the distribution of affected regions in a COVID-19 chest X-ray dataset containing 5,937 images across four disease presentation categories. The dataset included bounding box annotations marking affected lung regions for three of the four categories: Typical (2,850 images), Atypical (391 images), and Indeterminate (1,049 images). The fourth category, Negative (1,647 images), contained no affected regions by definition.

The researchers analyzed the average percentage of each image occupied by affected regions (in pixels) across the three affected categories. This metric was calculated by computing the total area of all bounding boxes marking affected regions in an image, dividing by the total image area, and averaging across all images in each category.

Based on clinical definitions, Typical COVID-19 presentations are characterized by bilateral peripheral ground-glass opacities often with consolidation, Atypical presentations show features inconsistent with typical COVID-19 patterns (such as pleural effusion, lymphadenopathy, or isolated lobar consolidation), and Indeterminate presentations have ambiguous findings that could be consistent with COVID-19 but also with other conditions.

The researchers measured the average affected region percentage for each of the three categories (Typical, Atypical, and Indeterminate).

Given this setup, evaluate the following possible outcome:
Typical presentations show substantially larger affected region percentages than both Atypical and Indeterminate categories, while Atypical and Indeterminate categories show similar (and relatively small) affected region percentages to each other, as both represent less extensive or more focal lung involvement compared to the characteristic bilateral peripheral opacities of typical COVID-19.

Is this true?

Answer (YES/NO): YES